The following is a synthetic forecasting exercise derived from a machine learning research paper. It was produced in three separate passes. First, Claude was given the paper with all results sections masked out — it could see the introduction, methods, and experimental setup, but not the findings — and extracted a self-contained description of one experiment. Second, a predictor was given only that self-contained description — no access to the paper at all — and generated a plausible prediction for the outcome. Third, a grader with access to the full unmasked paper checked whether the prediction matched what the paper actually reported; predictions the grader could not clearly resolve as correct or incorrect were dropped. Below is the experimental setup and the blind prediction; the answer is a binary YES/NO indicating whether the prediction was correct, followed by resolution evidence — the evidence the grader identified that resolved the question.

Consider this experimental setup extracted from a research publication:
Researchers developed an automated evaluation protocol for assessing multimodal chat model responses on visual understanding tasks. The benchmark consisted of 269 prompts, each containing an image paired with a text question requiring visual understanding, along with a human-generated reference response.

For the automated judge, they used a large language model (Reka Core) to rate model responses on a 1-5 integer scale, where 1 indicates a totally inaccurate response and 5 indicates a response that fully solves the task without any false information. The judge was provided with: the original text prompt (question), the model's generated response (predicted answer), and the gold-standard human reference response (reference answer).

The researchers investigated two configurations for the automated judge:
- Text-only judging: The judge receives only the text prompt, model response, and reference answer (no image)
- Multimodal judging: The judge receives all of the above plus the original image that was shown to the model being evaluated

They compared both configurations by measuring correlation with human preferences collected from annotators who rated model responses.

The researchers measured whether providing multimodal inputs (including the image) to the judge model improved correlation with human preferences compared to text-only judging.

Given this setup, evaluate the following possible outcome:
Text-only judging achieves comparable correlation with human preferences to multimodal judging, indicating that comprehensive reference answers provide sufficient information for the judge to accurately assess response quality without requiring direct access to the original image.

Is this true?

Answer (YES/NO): YES